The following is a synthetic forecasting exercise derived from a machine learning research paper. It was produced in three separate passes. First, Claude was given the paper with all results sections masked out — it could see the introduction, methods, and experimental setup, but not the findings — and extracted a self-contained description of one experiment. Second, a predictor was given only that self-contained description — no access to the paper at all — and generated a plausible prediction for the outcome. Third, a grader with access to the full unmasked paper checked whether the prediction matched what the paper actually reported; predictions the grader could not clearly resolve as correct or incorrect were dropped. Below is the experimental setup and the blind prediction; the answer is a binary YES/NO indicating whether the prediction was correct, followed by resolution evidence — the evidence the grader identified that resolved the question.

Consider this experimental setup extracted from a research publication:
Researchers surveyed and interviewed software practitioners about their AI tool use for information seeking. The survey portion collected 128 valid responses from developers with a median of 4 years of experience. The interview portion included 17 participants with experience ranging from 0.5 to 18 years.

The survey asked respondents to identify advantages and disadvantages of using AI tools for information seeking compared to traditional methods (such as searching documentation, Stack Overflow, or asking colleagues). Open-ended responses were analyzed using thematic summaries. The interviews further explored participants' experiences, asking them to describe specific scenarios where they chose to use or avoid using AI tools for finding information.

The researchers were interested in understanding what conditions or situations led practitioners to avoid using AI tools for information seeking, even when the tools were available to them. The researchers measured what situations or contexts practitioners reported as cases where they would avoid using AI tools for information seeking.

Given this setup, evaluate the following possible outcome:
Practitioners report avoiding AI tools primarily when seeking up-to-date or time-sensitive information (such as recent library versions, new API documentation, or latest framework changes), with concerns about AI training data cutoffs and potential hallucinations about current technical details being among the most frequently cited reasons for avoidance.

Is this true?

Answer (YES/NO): NO